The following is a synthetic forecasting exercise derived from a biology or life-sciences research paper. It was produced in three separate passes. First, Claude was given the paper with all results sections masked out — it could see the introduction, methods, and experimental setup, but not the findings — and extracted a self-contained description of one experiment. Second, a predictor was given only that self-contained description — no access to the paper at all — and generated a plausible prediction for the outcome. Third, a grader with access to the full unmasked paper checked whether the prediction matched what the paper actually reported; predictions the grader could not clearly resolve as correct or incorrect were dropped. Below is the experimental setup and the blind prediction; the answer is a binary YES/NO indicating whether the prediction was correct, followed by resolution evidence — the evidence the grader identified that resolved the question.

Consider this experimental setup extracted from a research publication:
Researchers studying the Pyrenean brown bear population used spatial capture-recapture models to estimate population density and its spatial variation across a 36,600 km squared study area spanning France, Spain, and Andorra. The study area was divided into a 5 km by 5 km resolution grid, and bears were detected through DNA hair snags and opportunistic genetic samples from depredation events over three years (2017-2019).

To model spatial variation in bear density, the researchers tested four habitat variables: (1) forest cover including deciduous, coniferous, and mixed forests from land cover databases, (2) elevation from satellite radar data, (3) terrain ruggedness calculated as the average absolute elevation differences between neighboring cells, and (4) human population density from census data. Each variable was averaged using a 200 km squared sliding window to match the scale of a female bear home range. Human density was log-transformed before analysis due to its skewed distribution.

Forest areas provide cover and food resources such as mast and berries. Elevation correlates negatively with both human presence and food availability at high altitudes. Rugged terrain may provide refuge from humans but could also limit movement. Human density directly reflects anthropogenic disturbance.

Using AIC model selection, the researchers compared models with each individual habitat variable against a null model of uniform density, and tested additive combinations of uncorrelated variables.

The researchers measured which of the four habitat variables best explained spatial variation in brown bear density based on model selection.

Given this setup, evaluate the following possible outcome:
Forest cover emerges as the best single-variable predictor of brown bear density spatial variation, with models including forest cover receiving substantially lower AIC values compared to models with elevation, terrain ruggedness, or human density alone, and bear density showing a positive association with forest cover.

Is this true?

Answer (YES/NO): NO